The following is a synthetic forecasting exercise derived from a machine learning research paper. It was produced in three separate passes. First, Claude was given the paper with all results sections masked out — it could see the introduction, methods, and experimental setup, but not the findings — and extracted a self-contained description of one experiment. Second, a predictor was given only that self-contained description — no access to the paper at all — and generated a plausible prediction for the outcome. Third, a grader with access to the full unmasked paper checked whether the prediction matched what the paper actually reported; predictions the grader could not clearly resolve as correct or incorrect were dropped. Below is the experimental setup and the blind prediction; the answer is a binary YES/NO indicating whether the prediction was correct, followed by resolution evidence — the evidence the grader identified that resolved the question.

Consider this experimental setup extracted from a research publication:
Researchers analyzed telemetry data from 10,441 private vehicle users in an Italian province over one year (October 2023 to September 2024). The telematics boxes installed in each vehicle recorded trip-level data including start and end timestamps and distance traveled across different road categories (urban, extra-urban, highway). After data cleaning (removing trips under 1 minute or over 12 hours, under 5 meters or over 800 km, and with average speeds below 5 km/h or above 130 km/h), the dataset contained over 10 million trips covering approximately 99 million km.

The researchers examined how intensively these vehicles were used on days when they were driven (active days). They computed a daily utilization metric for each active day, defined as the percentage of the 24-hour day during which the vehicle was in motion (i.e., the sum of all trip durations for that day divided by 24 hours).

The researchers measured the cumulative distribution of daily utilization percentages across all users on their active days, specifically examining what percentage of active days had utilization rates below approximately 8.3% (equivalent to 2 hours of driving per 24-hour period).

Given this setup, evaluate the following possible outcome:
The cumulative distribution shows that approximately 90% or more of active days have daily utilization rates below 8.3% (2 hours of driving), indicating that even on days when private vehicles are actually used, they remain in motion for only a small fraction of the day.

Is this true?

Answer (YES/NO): YES